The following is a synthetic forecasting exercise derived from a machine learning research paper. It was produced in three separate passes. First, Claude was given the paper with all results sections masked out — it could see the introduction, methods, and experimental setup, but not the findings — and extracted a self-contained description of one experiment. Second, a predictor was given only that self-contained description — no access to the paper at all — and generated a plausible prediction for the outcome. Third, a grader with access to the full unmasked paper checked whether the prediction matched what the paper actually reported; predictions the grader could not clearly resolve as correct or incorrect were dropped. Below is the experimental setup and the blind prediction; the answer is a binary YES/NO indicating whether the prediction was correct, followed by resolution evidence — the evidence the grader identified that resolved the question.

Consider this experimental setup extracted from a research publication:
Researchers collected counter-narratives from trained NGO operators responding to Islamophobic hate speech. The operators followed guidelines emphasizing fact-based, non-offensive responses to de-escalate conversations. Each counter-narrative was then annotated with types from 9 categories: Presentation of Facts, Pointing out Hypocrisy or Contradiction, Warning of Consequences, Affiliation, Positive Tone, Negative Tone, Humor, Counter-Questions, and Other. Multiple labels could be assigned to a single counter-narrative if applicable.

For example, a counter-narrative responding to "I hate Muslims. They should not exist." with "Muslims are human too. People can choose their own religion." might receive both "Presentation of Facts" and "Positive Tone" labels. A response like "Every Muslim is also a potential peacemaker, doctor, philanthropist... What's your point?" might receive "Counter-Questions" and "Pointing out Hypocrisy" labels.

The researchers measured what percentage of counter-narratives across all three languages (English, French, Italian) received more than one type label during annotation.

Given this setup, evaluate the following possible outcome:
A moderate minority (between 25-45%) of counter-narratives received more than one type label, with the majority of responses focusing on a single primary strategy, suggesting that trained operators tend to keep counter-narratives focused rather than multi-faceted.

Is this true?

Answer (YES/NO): NO